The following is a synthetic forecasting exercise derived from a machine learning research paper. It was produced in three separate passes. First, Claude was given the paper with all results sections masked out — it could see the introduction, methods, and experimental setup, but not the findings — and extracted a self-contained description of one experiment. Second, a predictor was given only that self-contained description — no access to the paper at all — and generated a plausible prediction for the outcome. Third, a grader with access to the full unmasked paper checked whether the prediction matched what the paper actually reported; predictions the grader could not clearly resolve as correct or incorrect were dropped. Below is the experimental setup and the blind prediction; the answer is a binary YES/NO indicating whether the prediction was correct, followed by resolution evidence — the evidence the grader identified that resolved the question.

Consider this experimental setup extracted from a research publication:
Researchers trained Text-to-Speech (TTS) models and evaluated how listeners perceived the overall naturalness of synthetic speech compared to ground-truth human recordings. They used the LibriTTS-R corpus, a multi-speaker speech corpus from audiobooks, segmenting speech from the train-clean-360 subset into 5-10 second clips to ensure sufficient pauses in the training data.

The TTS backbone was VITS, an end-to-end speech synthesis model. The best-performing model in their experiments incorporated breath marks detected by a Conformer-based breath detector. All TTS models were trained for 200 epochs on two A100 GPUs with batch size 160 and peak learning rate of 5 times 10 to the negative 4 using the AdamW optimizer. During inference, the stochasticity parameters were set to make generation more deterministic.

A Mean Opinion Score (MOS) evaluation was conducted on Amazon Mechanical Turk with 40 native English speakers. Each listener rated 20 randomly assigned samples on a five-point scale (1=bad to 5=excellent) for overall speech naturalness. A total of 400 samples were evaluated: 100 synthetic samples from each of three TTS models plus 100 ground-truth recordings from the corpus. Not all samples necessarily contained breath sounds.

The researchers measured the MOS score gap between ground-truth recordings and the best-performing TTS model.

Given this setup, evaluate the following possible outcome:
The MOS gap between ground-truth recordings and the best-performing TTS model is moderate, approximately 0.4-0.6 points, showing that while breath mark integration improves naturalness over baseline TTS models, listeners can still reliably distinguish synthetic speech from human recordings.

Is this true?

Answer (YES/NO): NO